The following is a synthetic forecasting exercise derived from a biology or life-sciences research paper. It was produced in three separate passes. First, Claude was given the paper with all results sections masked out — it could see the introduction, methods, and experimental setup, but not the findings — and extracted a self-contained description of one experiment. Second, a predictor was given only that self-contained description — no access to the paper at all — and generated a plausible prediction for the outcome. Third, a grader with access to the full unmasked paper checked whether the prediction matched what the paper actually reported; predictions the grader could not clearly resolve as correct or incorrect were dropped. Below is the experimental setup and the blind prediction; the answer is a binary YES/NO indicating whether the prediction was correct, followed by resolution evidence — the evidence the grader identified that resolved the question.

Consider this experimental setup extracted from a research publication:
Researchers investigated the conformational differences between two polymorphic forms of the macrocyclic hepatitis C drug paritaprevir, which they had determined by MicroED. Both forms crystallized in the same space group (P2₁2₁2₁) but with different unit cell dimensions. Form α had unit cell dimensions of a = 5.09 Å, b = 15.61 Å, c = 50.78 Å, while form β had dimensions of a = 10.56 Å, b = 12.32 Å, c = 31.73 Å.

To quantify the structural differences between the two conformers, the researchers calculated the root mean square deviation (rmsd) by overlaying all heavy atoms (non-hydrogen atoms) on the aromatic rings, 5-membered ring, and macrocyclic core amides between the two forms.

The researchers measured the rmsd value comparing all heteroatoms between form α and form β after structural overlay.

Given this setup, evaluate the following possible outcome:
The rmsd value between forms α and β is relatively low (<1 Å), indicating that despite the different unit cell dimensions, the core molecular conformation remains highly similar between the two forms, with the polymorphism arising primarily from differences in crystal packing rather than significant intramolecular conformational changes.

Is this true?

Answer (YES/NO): NO